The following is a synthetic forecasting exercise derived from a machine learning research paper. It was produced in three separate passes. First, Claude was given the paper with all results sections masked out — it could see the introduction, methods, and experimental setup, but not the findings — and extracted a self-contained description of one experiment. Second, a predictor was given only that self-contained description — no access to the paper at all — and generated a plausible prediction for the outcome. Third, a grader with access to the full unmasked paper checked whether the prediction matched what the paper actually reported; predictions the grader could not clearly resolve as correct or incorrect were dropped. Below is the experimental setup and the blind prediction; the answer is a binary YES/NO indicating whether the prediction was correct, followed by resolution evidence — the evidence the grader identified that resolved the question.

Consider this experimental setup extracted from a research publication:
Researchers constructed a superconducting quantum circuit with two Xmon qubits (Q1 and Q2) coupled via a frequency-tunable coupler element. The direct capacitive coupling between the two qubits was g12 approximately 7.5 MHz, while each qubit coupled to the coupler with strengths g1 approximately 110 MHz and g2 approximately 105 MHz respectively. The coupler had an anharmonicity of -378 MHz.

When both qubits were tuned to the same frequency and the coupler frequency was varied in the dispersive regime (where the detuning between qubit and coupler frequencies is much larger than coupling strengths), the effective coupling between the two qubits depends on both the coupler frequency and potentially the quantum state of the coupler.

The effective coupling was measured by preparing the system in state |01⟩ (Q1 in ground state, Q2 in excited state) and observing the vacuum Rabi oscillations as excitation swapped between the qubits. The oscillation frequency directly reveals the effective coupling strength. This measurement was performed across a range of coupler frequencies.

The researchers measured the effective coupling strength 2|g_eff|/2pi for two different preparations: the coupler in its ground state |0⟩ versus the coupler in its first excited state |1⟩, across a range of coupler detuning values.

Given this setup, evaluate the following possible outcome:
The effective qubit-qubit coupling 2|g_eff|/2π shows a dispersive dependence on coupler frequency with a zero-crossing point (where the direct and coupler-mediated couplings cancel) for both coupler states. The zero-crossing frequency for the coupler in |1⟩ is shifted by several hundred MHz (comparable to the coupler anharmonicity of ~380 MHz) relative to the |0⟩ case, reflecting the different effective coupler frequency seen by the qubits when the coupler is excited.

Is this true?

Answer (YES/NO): NO